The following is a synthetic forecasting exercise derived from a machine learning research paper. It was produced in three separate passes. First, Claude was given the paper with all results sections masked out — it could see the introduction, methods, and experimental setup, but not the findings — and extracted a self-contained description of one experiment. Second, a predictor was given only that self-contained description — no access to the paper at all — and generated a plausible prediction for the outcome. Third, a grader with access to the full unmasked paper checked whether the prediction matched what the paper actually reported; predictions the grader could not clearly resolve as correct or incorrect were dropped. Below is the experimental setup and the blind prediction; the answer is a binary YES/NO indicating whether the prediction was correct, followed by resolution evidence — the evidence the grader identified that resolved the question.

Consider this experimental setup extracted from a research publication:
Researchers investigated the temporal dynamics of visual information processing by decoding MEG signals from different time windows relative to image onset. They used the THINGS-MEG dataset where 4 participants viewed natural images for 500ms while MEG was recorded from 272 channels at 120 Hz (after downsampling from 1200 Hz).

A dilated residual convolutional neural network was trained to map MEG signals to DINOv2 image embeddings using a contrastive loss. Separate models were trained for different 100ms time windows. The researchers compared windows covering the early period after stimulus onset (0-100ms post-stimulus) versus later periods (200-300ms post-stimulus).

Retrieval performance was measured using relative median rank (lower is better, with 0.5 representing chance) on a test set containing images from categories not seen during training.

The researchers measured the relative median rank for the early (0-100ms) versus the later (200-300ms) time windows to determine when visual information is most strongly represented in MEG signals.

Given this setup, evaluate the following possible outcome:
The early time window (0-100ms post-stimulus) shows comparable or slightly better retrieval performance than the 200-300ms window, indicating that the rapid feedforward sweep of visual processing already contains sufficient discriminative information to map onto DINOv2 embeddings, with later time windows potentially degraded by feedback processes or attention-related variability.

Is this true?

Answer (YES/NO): NO